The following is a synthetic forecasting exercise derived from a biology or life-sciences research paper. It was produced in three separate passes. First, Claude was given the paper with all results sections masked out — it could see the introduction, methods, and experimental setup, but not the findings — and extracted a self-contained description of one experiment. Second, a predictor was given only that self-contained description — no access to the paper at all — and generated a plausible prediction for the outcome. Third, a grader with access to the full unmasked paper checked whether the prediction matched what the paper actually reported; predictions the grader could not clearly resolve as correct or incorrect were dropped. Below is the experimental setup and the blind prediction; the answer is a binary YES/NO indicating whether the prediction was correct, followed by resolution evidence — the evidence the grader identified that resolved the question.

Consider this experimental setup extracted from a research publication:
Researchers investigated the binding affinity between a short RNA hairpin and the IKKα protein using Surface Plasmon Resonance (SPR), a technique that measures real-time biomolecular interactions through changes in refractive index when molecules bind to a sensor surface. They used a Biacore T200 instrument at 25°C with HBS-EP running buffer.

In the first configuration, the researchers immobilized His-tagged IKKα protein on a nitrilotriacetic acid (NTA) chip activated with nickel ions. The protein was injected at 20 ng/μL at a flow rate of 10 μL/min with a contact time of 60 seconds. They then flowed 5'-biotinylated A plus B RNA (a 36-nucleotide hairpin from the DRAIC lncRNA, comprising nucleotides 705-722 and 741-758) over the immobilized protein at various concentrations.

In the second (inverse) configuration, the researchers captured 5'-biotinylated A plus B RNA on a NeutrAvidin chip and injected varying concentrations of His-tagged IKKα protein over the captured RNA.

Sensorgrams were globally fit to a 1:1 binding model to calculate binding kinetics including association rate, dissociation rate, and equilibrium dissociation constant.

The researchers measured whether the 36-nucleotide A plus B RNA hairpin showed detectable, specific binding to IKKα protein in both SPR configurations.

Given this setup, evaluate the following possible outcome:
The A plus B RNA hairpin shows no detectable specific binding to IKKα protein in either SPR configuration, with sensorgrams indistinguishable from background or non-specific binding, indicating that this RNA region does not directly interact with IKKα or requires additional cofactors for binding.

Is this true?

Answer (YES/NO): NO